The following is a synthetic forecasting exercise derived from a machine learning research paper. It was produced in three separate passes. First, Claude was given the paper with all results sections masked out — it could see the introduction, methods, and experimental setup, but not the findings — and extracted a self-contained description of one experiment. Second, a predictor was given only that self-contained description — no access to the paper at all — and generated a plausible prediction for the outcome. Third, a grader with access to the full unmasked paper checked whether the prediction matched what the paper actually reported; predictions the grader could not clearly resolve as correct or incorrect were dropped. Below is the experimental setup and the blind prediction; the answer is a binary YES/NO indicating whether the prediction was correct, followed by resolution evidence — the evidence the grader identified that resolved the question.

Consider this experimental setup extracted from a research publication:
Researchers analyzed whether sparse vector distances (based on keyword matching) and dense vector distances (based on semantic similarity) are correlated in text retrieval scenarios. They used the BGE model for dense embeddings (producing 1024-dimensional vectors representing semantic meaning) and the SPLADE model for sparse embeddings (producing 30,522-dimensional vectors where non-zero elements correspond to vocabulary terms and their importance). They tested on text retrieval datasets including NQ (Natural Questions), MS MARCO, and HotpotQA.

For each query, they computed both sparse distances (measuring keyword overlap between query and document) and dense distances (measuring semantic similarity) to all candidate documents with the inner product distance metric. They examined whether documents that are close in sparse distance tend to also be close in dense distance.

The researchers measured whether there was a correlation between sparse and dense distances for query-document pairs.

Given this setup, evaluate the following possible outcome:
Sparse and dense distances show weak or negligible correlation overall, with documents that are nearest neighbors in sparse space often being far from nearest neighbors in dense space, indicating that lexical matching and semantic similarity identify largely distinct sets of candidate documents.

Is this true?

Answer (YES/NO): NO